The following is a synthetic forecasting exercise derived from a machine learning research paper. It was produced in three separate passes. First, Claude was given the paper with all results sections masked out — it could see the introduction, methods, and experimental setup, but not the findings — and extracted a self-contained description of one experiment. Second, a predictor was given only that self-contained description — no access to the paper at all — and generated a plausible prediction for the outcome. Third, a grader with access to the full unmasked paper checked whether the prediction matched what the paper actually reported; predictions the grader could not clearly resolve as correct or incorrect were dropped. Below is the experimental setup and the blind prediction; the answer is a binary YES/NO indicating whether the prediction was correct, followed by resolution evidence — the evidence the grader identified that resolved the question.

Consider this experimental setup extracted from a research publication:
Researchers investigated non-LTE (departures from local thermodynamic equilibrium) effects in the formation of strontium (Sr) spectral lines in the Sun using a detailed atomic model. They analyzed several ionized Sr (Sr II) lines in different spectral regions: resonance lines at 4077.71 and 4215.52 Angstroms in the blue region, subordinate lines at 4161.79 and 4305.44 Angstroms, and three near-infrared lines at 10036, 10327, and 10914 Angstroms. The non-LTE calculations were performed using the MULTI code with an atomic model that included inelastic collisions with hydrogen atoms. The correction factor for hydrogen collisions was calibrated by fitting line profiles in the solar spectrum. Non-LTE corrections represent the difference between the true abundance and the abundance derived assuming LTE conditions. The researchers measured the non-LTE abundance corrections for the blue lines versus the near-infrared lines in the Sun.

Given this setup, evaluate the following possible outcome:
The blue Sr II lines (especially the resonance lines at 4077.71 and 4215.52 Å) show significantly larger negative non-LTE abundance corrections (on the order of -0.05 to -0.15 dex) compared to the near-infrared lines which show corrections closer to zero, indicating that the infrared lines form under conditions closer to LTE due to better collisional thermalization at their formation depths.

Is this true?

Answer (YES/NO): NO